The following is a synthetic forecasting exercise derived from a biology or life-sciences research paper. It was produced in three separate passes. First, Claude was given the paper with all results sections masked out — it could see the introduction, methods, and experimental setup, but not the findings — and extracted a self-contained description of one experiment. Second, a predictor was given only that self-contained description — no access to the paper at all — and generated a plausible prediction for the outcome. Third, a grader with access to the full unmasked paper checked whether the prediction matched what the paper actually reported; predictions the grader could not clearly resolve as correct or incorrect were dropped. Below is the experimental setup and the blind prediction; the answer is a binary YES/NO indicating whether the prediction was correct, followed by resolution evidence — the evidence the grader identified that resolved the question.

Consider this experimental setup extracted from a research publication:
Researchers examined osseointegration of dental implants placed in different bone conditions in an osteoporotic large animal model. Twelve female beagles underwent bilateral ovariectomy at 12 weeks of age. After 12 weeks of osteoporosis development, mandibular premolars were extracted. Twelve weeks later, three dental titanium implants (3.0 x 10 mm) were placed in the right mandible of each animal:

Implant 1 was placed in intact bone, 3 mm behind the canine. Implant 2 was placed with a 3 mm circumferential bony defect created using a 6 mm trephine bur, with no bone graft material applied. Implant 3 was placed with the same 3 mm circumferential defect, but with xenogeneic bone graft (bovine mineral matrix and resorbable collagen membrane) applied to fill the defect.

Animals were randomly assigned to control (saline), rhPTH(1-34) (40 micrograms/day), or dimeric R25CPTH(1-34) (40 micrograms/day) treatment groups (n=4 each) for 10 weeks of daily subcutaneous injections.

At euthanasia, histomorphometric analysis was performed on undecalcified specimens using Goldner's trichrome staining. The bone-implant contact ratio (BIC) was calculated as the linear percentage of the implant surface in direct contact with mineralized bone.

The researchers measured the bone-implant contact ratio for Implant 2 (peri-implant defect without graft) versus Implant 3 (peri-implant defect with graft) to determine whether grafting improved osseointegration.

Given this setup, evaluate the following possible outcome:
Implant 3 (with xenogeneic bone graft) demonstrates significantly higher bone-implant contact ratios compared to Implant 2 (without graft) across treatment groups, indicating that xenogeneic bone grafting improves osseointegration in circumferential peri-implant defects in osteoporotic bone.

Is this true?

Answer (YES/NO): NO